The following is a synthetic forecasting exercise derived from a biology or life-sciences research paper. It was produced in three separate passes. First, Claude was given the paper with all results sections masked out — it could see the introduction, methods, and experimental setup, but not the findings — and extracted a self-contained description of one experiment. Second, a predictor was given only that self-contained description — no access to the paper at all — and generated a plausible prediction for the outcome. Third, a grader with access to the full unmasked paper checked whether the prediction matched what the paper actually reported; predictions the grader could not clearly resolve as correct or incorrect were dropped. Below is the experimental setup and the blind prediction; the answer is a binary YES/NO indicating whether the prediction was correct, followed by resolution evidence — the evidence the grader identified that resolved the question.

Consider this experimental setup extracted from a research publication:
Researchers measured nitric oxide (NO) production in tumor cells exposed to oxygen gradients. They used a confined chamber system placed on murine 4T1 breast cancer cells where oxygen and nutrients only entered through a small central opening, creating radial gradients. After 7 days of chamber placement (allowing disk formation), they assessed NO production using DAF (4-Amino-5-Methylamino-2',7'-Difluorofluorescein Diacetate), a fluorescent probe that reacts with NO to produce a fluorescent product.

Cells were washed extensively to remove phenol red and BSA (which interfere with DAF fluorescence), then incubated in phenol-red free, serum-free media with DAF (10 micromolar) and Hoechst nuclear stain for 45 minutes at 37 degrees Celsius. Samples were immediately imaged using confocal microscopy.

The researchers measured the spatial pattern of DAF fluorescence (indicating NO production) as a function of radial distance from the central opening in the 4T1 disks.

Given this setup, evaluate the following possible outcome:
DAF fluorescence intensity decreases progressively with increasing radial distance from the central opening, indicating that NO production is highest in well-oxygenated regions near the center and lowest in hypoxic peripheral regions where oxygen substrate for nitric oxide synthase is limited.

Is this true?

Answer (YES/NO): NO